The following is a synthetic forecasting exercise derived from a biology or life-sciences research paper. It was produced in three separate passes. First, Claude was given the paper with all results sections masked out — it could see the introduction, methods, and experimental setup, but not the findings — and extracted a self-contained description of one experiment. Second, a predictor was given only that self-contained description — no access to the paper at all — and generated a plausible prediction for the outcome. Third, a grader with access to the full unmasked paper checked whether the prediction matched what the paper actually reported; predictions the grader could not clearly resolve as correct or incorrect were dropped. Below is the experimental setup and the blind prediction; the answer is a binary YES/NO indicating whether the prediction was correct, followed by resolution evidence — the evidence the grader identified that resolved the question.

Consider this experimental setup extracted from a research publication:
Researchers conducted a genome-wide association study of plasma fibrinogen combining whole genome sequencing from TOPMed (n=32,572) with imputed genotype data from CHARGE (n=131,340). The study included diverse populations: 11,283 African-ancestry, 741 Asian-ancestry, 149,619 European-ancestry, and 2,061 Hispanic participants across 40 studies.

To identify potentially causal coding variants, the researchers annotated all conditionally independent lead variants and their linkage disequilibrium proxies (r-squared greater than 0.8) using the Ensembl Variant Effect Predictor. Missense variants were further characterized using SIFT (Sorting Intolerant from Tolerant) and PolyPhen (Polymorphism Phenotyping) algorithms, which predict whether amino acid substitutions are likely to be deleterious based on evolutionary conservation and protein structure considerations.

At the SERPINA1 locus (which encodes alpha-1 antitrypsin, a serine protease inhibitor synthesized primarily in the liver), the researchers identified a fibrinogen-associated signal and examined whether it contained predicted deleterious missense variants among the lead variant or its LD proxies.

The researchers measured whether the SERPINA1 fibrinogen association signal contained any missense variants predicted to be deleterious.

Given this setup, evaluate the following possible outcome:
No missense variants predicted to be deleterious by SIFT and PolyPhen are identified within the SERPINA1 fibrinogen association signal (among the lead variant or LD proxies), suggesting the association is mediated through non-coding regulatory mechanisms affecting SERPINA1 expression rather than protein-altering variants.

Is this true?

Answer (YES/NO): NO